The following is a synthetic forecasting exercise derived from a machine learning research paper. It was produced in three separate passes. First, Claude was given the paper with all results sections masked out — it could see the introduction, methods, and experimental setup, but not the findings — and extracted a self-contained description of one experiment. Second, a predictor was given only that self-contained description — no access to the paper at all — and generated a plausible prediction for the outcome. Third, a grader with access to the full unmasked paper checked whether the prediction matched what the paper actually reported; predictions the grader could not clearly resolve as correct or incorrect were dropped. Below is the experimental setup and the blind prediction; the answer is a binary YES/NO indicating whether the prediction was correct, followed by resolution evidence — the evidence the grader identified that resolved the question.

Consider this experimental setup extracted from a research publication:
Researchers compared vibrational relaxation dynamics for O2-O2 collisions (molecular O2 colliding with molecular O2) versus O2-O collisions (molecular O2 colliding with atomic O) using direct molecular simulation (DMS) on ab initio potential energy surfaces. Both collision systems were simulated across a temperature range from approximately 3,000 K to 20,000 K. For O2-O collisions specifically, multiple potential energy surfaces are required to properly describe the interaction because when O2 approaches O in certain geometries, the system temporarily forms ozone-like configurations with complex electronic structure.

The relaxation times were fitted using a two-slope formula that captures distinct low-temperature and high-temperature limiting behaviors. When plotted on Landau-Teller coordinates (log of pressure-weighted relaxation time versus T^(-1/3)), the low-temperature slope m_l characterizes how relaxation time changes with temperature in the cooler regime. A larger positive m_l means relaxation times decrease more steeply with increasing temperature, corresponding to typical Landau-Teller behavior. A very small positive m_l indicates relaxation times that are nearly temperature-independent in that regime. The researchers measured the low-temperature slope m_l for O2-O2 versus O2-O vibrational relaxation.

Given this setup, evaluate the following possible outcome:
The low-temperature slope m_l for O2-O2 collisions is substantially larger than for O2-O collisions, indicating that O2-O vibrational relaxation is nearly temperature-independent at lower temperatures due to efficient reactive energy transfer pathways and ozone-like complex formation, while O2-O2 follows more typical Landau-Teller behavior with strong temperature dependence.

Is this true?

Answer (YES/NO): YES